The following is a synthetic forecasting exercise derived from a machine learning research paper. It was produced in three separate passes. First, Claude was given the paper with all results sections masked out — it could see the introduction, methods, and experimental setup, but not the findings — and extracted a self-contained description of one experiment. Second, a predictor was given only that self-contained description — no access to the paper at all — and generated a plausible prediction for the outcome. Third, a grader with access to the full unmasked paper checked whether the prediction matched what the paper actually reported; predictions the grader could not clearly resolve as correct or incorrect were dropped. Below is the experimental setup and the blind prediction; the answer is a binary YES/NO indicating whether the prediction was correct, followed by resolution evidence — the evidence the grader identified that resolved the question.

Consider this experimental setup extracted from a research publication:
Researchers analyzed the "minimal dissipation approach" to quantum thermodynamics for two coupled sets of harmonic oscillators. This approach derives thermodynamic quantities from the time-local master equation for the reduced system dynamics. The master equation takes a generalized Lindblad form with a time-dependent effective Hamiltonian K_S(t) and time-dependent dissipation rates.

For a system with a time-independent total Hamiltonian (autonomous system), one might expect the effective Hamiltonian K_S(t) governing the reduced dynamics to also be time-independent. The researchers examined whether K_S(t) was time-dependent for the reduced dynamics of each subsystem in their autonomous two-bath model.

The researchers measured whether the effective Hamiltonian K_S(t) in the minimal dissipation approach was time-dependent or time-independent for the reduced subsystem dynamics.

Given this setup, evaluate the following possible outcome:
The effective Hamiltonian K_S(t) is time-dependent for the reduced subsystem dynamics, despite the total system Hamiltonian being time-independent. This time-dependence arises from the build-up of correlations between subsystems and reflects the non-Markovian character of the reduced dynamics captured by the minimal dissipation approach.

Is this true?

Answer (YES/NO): YES